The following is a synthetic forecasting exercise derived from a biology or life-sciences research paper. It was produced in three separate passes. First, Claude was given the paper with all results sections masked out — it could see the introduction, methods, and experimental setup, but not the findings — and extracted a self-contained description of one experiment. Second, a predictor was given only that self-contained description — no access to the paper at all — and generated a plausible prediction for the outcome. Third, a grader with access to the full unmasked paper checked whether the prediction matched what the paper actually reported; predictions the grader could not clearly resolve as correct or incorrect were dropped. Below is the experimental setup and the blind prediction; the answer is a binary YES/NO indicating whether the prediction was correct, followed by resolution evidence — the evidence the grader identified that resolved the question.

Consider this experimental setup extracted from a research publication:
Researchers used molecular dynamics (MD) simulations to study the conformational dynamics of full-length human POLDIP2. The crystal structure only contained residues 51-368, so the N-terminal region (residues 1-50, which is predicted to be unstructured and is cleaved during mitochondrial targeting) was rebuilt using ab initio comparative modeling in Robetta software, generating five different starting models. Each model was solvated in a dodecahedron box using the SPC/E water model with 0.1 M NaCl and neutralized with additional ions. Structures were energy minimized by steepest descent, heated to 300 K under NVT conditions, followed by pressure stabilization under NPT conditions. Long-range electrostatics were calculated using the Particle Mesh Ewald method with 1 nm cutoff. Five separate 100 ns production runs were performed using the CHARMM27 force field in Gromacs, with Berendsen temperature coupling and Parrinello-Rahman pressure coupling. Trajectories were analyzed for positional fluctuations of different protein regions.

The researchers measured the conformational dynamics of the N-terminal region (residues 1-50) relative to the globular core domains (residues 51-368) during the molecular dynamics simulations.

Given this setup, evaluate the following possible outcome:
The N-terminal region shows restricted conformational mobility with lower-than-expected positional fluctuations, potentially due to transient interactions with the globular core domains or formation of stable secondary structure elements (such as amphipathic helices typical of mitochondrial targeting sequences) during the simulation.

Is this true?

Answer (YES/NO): NO